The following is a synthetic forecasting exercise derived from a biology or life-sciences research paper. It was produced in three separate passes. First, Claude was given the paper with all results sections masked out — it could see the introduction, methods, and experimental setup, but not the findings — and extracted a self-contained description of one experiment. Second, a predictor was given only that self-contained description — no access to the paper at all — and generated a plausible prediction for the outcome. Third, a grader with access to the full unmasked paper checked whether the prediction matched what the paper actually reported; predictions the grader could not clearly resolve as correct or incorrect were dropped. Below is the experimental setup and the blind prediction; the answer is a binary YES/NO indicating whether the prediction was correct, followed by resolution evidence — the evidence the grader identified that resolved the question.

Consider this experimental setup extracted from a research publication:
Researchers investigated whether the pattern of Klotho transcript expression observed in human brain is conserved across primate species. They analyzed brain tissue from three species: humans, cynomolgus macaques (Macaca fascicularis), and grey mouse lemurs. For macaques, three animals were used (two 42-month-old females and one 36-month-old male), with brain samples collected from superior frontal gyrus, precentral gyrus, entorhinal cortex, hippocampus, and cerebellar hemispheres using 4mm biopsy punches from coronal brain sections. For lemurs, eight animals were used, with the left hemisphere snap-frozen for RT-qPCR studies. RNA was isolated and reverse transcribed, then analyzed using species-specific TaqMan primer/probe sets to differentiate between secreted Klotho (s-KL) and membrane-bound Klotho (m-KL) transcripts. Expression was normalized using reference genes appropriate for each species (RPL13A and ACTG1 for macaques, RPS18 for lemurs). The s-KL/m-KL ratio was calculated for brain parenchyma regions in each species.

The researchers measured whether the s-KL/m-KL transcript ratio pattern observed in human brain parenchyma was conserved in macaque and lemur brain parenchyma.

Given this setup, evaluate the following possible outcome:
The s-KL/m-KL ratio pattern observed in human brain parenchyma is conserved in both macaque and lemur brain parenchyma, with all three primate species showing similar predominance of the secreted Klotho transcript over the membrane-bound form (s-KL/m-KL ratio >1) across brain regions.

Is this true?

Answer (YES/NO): NO